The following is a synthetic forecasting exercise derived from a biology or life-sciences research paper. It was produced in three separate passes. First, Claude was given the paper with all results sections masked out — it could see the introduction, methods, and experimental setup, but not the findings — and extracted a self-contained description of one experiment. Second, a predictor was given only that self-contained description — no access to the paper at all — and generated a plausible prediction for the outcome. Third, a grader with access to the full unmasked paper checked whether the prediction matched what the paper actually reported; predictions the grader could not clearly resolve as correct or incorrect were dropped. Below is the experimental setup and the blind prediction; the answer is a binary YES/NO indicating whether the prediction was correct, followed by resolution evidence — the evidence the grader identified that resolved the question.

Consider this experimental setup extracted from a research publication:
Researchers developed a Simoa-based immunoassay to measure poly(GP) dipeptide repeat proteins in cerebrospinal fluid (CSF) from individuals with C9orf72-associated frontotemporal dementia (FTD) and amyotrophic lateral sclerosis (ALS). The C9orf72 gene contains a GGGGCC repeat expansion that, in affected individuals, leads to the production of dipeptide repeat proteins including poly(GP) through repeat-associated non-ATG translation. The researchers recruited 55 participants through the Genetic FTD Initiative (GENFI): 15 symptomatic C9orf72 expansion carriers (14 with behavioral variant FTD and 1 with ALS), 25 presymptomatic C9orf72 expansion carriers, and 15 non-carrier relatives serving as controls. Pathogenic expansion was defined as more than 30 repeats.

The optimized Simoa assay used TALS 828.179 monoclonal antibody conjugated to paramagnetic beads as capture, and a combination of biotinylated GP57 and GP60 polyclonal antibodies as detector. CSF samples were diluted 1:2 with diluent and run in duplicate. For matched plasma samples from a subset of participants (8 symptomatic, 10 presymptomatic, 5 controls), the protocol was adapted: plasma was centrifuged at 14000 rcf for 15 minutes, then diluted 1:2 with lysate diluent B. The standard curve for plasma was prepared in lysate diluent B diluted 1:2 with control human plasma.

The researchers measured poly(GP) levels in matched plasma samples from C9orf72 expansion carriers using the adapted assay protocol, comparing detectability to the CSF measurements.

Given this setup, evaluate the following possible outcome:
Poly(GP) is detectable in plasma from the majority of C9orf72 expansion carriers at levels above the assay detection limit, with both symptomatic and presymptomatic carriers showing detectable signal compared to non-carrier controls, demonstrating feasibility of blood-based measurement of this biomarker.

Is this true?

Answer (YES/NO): NO